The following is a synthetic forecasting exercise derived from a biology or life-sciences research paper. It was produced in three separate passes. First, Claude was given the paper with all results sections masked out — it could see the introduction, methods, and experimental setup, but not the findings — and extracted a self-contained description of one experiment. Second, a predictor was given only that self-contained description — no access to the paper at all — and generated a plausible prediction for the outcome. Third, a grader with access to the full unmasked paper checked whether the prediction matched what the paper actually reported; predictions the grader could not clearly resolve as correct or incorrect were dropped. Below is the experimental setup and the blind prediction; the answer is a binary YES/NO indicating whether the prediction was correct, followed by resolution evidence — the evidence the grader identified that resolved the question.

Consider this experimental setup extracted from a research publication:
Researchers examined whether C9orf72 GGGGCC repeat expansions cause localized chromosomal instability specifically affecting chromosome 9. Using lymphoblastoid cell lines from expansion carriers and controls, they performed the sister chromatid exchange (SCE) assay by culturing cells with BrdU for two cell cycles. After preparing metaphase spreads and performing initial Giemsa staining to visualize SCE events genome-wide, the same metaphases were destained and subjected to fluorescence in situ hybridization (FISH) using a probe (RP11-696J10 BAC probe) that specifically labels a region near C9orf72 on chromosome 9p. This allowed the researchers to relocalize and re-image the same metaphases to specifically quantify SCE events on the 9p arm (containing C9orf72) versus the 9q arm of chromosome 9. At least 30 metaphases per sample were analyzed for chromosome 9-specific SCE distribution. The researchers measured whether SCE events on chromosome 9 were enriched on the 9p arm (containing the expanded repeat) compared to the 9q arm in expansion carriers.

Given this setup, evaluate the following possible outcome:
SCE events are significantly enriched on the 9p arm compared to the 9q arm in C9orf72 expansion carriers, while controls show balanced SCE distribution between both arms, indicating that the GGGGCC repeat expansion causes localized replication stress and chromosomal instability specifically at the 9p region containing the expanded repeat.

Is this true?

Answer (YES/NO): YES